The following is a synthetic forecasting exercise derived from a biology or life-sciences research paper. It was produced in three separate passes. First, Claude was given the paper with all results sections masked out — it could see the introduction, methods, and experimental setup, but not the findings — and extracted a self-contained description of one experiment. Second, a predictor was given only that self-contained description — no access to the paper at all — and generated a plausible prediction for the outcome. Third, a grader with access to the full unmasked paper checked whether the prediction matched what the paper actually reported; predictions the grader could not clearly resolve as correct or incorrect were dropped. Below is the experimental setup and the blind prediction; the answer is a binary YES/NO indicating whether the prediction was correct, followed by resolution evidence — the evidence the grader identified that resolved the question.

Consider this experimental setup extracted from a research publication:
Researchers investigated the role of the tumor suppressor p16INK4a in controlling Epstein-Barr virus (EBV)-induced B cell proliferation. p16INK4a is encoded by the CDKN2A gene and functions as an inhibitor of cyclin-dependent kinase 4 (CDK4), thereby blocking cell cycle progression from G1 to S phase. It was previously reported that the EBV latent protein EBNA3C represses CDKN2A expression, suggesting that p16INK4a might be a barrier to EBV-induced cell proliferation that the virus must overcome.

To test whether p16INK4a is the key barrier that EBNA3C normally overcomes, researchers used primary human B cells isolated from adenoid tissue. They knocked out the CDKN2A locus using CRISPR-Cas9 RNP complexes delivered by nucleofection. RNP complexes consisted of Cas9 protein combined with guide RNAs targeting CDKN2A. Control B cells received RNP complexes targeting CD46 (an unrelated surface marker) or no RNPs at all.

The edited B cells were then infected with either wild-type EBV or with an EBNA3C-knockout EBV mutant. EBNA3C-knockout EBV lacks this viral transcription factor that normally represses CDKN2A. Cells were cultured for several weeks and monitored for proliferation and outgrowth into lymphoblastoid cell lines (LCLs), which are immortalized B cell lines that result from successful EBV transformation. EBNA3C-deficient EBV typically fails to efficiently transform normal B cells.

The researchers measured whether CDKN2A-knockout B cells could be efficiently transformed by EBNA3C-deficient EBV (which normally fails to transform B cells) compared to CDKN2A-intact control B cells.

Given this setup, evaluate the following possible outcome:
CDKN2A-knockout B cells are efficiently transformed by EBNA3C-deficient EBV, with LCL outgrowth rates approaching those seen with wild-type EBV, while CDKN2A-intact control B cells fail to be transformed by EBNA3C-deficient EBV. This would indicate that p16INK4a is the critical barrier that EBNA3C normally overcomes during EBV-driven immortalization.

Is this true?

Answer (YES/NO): YES